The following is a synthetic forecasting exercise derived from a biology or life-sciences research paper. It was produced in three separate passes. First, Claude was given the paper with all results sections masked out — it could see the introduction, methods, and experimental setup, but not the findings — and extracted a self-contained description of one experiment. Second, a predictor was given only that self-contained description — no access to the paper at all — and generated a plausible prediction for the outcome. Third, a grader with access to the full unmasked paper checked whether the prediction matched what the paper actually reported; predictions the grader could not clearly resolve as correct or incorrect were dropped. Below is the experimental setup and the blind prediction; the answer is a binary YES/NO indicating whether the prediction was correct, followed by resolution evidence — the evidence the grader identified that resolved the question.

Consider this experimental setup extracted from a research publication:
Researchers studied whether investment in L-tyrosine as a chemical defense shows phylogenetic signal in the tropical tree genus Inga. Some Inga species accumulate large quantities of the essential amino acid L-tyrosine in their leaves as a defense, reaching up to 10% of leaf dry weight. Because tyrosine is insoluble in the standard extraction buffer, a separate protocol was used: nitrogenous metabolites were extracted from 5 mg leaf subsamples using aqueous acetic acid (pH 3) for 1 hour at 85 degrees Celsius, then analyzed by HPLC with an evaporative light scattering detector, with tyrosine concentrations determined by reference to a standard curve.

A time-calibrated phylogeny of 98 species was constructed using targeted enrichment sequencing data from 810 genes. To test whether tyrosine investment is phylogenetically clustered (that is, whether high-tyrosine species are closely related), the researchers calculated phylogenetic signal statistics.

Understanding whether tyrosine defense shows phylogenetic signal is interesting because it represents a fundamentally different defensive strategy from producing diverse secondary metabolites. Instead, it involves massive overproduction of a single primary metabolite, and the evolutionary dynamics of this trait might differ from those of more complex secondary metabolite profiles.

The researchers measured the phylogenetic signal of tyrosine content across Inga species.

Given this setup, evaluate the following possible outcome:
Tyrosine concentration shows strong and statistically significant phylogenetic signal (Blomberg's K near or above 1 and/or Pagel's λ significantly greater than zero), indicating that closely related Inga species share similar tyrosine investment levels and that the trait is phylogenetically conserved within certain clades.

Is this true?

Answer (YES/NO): NO